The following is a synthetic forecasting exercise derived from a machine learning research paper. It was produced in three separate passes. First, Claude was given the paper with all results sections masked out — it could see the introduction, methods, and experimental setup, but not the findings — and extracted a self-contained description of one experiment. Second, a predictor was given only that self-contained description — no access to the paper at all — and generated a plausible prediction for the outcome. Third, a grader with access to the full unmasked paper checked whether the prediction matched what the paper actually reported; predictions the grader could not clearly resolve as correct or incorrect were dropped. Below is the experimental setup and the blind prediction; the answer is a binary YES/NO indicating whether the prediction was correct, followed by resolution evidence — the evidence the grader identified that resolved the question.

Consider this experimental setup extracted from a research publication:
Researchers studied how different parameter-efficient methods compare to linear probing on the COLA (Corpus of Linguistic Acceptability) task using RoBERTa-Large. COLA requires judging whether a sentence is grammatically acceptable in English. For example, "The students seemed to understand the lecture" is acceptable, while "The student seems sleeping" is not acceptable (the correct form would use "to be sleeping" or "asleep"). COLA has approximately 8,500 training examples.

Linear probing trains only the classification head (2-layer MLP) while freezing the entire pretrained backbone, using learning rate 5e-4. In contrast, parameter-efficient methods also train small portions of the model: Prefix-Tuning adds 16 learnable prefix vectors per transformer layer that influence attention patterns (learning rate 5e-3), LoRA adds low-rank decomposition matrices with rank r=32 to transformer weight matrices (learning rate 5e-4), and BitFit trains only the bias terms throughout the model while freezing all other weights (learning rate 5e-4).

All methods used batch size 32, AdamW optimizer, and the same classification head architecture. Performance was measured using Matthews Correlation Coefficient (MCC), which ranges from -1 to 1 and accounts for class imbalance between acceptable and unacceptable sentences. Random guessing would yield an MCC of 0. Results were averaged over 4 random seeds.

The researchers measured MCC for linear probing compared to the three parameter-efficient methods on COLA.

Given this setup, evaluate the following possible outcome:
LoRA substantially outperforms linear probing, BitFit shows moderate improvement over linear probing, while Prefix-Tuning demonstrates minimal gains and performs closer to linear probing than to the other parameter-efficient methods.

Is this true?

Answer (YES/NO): NO